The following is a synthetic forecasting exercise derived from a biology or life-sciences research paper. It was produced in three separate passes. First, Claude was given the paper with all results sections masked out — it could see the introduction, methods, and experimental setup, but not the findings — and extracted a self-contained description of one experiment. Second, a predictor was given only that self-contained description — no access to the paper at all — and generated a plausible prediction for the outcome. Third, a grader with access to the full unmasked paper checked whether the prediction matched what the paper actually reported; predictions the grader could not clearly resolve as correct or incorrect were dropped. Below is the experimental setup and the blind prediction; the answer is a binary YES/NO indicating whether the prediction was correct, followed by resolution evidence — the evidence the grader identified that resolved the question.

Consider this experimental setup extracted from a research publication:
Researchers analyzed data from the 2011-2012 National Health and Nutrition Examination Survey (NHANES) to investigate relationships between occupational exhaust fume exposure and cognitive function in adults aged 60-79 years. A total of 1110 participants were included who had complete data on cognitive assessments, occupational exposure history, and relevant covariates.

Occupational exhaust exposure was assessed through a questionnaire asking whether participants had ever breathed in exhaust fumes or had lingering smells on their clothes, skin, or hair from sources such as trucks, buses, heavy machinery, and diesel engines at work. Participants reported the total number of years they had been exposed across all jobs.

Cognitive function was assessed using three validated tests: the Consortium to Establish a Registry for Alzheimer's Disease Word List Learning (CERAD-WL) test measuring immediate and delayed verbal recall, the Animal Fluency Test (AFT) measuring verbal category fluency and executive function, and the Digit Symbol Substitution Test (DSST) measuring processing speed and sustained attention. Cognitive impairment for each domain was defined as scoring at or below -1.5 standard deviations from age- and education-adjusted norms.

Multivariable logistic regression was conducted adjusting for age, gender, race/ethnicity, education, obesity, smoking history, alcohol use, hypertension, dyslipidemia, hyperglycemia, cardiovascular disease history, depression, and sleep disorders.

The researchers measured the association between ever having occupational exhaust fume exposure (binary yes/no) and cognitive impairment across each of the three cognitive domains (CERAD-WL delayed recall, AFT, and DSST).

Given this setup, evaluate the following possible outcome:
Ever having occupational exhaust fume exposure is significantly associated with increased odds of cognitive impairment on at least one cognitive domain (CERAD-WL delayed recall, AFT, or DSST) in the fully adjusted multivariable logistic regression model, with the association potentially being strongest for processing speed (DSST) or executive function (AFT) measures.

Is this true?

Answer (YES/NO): NO